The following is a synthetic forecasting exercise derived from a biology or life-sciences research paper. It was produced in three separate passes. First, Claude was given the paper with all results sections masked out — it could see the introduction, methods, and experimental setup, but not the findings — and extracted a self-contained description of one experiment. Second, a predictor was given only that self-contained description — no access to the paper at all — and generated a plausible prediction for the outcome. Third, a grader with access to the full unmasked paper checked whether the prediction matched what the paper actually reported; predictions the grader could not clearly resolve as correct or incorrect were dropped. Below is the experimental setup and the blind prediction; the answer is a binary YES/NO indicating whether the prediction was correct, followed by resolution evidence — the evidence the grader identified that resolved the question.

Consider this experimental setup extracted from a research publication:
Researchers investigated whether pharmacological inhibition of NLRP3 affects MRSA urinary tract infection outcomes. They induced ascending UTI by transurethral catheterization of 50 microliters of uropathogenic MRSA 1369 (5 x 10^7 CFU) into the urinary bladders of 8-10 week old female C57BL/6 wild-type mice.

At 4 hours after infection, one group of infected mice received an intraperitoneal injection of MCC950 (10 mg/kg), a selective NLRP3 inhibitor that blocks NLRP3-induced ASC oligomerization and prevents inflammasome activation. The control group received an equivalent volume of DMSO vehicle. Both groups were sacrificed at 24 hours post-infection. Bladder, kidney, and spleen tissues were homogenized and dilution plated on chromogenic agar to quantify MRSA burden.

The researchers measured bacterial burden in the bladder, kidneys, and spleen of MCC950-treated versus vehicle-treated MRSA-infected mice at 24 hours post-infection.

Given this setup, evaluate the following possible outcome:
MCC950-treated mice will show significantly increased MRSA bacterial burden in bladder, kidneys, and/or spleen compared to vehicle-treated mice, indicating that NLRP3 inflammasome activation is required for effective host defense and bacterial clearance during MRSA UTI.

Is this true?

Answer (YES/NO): NO